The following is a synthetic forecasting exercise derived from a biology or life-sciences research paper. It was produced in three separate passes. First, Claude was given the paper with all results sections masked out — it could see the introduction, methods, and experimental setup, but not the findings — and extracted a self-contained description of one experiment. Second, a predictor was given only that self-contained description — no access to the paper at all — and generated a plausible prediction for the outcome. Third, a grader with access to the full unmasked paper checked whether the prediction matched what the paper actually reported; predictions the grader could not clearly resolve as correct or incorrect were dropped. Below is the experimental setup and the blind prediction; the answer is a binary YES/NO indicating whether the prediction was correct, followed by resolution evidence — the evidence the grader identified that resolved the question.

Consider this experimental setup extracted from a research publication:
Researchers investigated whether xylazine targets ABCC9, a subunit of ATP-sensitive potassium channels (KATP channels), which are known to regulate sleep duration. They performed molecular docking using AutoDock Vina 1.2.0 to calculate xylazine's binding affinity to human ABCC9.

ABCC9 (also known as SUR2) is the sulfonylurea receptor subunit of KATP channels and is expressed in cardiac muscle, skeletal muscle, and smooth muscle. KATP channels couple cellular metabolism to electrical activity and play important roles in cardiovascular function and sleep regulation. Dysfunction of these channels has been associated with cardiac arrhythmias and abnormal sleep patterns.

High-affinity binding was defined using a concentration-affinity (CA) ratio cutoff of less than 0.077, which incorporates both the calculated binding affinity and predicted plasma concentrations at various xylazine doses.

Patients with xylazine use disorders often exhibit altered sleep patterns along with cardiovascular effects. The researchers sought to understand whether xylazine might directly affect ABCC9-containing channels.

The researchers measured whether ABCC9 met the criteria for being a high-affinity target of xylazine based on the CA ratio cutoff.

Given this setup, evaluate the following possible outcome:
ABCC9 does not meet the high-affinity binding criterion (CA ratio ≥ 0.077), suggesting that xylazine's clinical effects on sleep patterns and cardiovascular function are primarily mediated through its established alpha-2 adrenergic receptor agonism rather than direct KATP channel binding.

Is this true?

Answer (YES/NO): NO